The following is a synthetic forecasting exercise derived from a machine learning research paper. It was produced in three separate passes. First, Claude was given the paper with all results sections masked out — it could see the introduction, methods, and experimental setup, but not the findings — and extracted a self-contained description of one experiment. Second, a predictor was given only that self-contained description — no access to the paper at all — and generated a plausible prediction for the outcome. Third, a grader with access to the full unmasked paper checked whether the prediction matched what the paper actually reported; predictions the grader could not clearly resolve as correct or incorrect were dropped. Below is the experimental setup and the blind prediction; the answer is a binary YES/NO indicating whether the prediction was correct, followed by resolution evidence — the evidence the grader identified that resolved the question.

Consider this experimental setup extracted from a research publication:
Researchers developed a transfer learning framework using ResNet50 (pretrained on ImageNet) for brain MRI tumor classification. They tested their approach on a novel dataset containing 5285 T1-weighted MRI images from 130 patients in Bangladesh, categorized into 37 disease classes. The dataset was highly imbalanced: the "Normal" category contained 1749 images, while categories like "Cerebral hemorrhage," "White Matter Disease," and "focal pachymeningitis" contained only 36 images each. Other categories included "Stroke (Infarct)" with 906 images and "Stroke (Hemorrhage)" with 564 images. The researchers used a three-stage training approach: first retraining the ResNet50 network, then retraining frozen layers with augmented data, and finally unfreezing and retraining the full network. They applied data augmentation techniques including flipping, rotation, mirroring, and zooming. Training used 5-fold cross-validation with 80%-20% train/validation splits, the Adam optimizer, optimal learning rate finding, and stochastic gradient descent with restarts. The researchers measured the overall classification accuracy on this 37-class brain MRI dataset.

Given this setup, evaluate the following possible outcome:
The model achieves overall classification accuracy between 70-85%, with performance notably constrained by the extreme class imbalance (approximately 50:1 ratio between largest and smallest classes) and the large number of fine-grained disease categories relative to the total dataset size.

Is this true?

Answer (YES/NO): NO